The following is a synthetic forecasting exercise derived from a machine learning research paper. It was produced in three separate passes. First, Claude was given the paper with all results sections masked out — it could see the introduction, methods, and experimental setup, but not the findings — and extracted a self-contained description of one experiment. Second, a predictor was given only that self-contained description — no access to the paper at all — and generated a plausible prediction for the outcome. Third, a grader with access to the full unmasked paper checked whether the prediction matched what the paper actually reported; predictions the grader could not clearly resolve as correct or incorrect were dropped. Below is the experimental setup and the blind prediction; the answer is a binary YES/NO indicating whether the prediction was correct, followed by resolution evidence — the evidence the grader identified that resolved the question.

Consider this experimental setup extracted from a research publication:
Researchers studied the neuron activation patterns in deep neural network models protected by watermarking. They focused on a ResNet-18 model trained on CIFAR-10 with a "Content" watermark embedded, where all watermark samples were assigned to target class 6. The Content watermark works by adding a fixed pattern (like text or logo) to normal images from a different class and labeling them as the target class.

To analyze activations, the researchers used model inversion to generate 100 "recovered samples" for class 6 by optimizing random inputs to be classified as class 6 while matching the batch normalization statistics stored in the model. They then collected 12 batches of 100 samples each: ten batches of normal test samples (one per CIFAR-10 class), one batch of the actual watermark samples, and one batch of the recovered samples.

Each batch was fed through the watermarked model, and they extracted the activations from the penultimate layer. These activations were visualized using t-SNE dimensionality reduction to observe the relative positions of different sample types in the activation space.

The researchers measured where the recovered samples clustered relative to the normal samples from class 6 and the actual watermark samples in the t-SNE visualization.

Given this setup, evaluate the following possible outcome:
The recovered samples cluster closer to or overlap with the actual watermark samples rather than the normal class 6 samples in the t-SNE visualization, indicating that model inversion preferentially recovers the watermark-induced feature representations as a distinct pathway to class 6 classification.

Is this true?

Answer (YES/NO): NO